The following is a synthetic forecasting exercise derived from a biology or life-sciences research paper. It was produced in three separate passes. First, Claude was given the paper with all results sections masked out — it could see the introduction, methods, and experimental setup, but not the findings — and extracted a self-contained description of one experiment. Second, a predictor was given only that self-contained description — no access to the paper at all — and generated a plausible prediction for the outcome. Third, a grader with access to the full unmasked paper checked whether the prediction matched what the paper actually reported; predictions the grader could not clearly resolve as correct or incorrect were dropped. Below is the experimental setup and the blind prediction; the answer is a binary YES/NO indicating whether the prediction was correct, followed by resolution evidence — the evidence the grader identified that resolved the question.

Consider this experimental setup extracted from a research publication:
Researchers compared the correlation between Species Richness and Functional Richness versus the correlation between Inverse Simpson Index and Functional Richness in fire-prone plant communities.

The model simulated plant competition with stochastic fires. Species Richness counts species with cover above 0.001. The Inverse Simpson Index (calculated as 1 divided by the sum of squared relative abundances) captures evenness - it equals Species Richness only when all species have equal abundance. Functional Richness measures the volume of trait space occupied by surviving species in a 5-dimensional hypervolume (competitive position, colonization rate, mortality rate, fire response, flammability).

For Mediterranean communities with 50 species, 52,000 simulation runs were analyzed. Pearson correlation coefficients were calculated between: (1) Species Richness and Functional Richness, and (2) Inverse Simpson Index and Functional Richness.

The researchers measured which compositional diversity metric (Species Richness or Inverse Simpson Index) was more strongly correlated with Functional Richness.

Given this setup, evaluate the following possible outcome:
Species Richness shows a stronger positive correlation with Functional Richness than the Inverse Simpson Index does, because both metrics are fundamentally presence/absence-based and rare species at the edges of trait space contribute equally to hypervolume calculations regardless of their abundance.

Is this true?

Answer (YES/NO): NO